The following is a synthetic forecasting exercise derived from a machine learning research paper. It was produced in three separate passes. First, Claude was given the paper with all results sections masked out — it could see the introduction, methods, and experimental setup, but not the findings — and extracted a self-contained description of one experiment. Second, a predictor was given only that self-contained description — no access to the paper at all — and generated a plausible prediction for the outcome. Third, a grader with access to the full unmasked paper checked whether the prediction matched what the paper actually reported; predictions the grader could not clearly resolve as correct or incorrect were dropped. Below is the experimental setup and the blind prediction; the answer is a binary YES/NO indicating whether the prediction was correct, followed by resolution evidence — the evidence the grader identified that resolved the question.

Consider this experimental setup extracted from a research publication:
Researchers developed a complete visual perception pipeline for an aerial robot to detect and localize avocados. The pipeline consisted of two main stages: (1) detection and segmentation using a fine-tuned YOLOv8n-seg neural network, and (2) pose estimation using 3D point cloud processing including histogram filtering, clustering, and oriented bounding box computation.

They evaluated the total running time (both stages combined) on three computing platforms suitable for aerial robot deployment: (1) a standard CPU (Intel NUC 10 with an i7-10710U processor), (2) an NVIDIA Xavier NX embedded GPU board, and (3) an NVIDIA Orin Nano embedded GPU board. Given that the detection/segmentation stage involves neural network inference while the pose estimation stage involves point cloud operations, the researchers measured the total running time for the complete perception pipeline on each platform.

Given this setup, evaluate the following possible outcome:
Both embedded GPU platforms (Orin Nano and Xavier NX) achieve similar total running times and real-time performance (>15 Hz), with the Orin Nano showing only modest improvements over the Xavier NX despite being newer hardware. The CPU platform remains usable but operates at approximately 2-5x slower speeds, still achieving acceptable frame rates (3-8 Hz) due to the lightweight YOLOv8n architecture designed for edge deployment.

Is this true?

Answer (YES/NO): NO